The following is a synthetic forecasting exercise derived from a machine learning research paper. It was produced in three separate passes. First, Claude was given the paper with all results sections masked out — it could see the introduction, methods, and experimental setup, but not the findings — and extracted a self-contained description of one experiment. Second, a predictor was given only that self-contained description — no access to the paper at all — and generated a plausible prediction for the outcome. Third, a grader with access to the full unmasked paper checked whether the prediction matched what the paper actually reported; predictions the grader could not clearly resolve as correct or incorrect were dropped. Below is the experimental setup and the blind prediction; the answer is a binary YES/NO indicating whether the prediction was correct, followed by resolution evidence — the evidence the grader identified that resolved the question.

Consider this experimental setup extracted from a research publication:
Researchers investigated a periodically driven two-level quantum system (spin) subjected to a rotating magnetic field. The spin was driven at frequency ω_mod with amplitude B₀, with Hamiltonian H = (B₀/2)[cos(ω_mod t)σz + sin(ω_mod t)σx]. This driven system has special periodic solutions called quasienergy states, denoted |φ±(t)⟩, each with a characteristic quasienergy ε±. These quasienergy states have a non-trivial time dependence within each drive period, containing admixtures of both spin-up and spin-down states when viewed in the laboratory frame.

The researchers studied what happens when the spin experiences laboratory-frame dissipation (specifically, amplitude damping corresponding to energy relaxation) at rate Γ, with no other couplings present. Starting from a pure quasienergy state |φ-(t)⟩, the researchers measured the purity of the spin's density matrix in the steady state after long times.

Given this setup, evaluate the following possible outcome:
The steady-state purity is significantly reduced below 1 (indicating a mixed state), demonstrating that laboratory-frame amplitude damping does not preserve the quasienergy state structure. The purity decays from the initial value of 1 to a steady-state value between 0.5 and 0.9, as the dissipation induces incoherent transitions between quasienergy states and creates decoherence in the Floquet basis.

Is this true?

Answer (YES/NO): YES